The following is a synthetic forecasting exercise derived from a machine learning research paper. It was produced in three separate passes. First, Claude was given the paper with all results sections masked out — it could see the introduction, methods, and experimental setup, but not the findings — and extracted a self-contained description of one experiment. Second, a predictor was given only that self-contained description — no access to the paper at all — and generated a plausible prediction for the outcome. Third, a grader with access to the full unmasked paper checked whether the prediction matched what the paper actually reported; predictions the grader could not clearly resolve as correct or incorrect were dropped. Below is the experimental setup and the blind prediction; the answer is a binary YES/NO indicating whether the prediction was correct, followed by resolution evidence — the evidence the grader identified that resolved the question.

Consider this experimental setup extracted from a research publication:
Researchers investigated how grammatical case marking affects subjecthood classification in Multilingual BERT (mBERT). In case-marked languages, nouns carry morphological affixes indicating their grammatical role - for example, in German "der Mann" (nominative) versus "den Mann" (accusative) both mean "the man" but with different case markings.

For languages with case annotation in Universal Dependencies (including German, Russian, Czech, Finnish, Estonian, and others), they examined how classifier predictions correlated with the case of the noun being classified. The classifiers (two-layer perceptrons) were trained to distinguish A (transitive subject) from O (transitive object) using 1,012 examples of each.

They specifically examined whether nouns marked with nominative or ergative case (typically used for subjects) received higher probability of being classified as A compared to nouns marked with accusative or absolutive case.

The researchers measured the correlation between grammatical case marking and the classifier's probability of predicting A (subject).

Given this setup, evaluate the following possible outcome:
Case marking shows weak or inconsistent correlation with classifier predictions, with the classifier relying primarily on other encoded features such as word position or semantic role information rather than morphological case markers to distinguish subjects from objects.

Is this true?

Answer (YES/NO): NO